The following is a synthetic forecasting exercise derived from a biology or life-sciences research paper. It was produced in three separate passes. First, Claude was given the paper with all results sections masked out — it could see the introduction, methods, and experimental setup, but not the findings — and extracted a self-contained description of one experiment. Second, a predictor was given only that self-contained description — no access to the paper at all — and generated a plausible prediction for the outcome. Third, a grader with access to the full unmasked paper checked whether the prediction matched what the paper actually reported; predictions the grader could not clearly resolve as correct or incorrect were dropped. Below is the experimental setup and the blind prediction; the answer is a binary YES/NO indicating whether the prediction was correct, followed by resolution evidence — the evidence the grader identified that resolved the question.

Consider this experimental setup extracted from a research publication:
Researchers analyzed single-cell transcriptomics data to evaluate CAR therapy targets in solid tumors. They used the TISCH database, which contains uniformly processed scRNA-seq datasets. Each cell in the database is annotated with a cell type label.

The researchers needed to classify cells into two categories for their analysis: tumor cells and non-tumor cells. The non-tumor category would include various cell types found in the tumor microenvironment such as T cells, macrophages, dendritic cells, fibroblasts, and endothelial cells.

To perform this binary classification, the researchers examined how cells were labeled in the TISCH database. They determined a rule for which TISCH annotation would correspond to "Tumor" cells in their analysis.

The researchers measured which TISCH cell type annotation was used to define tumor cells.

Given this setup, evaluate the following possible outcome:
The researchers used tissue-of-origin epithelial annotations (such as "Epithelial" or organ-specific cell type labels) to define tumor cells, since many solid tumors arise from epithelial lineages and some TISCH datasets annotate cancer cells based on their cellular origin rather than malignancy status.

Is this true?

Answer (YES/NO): NO